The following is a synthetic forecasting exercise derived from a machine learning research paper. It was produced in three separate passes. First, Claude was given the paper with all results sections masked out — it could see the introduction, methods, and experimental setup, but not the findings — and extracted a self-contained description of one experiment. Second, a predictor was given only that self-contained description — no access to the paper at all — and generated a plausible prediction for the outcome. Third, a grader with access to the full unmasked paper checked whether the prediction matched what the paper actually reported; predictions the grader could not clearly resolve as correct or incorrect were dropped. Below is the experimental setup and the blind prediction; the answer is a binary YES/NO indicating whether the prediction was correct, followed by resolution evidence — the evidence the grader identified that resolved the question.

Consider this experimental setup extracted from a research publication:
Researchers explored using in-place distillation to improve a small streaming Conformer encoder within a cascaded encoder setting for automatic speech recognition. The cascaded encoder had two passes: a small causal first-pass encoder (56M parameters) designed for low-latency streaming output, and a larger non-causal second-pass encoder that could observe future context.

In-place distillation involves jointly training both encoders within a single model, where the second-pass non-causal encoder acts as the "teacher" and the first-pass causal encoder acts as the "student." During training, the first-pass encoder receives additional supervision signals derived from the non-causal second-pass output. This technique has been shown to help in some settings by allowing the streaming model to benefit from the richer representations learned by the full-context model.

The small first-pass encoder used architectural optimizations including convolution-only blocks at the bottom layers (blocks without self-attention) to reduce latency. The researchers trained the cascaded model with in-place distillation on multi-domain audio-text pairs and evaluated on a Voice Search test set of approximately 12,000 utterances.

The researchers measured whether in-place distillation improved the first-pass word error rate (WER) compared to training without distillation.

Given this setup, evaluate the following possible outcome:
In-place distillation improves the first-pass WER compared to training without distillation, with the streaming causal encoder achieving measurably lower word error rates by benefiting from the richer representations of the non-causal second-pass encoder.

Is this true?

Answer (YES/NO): NO